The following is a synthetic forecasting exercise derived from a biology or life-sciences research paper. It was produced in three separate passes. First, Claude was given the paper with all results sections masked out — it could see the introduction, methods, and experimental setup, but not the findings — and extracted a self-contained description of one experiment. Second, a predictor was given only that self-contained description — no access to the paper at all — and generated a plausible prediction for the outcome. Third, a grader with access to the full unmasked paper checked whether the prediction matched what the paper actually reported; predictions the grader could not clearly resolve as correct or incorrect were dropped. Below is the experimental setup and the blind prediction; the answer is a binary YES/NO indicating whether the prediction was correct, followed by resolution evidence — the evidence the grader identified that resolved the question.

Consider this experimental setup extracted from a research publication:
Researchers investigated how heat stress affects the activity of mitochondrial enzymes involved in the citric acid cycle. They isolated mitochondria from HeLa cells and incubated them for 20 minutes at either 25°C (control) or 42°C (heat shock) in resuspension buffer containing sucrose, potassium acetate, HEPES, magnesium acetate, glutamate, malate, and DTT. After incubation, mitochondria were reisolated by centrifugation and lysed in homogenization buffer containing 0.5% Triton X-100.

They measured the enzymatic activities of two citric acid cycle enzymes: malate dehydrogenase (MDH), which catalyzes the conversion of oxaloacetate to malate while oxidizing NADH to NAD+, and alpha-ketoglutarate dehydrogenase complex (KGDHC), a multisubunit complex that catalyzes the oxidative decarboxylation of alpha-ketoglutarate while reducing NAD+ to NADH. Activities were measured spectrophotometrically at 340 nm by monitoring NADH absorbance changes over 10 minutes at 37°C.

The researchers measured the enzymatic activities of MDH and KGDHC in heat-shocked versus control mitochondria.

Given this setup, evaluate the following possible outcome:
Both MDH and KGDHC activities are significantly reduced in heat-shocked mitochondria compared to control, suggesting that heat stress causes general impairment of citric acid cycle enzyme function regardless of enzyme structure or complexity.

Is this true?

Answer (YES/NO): NO